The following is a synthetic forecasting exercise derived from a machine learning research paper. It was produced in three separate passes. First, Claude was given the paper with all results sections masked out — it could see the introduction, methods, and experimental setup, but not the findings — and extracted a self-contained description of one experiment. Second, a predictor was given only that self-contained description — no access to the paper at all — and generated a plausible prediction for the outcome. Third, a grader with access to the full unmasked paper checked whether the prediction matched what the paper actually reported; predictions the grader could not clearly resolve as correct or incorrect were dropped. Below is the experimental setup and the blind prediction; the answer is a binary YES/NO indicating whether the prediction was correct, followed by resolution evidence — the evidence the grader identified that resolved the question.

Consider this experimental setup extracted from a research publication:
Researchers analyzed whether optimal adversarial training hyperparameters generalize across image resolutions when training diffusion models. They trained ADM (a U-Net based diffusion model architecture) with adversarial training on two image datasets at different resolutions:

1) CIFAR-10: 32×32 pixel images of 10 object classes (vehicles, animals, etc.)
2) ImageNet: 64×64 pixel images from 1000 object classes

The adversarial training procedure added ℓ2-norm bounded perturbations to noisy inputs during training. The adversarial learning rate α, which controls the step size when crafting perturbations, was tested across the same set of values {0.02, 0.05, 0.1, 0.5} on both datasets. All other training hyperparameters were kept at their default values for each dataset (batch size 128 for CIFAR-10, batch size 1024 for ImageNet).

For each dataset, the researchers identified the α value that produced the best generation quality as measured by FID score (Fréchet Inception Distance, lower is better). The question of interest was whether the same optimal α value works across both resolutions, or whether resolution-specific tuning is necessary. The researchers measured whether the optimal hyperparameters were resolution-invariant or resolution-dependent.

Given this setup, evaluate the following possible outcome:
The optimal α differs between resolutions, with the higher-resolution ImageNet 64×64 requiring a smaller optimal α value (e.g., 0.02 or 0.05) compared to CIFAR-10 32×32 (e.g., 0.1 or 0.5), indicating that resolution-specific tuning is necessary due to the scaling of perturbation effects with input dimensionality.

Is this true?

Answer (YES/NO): NO